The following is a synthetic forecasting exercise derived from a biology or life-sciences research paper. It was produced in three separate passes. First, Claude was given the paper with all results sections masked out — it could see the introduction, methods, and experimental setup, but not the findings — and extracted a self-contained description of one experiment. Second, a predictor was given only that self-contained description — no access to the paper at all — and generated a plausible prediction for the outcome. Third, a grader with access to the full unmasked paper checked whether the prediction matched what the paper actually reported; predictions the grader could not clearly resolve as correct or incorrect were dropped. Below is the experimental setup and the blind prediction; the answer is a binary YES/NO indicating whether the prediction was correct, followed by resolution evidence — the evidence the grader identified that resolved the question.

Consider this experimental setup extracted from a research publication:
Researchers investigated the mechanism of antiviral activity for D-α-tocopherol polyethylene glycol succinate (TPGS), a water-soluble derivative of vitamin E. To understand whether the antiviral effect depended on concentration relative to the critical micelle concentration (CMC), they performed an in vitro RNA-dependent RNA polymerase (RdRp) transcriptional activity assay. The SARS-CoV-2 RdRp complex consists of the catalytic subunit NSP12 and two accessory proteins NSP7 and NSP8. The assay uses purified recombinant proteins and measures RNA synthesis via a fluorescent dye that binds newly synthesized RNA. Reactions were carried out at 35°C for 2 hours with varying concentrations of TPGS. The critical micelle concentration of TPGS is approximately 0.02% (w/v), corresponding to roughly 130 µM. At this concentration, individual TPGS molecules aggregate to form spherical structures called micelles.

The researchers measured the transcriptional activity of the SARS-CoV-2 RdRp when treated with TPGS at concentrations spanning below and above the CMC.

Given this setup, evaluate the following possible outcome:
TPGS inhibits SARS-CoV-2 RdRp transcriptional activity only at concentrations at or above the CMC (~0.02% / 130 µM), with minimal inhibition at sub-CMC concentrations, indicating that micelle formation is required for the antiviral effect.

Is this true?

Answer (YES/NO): NO